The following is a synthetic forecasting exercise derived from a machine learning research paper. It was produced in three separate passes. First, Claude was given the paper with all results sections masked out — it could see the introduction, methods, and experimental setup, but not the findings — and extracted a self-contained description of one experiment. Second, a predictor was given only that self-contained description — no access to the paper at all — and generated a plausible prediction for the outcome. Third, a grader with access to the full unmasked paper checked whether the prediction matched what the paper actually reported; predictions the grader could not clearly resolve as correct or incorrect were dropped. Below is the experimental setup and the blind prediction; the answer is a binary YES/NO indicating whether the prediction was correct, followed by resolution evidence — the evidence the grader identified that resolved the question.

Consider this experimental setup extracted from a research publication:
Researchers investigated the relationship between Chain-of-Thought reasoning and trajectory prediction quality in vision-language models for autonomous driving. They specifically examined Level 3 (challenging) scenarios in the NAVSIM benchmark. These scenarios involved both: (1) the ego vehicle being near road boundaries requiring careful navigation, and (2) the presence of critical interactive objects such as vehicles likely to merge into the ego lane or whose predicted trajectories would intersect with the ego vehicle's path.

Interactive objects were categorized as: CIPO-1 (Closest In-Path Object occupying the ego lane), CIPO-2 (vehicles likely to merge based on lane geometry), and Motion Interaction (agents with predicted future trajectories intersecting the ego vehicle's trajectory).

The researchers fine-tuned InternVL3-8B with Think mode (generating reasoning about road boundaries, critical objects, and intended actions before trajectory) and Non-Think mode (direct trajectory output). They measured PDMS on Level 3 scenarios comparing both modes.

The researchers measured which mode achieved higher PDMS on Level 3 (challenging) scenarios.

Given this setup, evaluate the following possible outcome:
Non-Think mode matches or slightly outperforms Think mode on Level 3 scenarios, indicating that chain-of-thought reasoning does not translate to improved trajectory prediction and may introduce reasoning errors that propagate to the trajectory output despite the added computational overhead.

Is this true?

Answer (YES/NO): NO